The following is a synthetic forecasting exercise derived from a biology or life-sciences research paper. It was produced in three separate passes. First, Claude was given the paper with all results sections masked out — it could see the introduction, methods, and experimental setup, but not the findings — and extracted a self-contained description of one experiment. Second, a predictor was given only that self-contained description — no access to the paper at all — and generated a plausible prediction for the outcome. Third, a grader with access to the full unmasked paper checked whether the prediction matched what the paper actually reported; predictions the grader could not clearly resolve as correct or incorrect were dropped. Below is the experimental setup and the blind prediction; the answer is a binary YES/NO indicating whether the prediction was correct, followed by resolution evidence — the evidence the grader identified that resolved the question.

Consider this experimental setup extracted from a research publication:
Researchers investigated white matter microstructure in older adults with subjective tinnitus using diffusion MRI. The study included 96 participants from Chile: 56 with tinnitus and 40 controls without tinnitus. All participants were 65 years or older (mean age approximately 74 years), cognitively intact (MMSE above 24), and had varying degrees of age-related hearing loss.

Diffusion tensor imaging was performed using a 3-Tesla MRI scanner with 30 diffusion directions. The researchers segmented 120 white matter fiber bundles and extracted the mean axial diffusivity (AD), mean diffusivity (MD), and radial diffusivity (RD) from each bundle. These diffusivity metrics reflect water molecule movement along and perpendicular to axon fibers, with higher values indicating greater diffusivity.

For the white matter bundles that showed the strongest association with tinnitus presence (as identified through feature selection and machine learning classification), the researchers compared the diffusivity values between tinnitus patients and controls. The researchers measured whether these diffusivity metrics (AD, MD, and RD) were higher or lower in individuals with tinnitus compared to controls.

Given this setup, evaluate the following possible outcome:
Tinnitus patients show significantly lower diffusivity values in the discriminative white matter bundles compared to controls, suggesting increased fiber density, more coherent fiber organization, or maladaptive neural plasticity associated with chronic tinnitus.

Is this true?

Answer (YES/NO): YES